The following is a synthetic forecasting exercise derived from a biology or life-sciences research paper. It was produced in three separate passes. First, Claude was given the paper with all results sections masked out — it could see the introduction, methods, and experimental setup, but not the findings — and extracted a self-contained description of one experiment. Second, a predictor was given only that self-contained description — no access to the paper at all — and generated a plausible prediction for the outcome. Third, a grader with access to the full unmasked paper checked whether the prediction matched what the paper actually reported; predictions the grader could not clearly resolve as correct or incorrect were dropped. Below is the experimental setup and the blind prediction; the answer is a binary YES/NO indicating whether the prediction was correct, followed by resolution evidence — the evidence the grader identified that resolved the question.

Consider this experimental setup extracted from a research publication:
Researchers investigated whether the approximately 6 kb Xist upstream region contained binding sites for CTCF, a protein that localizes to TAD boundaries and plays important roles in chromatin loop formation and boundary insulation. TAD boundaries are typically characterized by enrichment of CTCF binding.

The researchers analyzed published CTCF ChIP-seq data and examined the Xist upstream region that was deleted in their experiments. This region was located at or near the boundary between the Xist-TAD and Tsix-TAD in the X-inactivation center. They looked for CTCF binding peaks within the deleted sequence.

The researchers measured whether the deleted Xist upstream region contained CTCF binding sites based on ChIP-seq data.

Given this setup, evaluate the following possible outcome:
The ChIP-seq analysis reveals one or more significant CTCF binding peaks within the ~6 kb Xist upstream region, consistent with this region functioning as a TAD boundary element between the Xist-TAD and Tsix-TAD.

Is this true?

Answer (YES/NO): NO